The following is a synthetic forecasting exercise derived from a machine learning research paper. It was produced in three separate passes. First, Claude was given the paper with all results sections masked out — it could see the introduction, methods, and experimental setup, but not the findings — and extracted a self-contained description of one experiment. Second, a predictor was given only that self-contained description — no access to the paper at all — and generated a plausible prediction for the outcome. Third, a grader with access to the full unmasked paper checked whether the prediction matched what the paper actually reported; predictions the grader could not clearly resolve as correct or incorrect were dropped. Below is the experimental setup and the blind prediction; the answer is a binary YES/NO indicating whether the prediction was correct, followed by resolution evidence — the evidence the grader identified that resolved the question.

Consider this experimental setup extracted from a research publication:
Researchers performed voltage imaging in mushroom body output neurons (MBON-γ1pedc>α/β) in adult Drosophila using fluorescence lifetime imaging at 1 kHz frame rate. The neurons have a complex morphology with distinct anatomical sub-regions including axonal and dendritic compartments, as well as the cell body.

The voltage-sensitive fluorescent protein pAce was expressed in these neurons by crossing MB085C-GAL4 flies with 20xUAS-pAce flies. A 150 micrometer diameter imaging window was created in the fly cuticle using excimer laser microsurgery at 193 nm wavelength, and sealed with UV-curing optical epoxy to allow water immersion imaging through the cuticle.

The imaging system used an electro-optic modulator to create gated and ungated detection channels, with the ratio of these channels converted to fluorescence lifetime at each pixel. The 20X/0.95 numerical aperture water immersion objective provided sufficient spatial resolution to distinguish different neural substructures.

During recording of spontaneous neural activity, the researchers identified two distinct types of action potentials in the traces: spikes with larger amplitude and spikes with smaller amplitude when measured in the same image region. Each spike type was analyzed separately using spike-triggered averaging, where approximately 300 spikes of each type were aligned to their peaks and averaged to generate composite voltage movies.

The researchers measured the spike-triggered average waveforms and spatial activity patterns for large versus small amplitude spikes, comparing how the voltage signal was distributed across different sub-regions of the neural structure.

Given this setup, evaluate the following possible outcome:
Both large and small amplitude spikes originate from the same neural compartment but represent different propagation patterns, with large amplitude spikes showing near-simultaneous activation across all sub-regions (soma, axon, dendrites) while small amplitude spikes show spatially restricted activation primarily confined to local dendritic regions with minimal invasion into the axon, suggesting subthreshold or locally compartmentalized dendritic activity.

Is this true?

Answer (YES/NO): NO